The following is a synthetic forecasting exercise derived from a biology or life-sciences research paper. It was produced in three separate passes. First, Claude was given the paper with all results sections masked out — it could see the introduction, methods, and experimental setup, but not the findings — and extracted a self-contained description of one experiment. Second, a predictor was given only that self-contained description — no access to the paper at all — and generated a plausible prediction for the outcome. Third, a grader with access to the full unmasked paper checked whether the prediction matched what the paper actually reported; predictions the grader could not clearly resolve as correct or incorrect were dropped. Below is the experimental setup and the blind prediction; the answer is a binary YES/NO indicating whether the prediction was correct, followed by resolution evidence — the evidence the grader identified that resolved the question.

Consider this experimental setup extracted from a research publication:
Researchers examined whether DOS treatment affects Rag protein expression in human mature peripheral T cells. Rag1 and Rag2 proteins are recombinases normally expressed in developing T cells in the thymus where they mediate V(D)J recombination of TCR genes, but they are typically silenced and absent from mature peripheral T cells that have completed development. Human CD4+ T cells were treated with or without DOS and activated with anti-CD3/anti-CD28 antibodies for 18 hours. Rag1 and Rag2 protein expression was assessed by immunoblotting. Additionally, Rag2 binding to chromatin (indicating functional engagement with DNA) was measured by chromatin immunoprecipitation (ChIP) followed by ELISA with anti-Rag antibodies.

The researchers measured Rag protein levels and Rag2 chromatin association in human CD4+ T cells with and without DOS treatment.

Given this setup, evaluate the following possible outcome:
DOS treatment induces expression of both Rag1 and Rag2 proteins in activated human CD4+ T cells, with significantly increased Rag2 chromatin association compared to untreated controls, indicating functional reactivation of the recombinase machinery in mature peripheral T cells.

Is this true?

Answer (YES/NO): YES